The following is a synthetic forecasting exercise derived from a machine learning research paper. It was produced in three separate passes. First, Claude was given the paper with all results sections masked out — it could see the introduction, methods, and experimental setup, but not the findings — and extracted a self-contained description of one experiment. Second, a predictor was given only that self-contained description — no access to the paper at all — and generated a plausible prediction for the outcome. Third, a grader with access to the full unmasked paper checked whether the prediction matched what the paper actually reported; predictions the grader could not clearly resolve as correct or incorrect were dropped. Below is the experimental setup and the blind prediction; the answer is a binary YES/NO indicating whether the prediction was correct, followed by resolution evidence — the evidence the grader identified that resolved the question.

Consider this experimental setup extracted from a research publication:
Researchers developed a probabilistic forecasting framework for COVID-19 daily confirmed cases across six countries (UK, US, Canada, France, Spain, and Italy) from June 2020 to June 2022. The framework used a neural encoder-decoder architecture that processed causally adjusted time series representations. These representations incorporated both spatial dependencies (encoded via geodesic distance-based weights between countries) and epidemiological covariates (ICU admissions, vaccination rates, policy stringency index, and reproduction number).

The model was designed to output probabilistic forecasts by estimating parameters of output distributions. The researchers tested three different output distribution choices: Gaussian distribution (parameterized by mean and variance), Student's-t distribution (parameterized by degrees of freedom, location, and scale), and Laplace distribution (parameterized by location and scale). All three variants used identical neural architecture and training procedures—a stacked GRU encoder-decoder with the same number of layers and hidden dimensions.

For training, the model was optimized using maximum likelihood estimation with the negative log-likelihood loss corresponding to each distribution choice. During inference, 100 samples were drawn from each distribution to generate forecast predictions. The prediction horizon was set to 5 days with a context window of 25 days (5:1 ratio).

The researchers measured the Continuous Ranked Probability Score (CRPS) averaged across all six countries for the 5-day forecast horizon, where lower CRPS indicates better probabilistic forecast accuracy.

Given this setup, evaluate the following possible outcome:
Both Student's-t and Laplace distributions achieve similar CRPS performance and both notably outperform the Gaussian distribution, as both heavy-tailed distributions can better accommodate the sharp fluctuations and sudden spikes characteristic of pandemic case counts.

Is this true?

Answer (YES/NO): NO